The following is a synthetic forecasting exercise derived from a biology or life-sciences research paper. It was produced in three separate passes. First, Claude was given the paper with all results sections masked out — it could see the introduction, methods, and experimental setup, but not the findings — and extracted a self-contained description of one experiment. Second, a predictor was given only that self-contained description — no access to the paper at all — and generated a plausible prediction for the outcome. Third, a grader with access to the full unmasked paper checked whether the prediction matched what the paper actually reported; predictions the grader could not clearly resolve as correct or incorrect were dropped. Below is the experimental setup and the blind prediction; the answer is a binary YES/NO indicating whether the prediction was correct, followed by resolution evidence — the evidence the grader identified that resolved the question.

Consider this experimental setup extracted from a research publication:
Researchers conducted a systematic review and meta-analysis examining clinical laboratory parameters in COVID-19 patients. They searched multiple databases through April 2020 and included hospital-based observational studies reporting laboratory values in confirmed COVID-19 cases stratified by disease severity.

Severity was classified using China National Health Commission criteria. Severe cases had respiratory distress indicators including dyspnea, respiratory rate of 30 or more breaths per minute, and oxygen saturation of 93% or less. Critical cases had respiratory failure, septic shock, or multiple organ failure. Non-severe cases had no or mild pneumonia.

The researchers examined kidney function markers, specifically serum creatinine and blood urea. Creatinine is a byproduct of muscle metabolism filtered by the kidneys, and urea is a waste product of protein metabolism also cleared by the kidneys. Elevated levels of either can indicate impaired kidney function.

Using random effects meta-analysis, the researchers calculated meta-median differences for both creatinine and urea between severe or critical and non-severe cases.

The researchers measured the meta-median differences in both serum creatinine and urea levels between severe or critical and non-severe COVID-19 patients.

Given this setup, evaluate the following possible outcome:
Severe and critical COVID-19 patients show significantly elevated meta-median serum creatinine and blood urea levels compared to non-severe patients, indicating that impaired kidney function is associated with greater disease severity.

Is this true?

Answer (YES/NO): YES